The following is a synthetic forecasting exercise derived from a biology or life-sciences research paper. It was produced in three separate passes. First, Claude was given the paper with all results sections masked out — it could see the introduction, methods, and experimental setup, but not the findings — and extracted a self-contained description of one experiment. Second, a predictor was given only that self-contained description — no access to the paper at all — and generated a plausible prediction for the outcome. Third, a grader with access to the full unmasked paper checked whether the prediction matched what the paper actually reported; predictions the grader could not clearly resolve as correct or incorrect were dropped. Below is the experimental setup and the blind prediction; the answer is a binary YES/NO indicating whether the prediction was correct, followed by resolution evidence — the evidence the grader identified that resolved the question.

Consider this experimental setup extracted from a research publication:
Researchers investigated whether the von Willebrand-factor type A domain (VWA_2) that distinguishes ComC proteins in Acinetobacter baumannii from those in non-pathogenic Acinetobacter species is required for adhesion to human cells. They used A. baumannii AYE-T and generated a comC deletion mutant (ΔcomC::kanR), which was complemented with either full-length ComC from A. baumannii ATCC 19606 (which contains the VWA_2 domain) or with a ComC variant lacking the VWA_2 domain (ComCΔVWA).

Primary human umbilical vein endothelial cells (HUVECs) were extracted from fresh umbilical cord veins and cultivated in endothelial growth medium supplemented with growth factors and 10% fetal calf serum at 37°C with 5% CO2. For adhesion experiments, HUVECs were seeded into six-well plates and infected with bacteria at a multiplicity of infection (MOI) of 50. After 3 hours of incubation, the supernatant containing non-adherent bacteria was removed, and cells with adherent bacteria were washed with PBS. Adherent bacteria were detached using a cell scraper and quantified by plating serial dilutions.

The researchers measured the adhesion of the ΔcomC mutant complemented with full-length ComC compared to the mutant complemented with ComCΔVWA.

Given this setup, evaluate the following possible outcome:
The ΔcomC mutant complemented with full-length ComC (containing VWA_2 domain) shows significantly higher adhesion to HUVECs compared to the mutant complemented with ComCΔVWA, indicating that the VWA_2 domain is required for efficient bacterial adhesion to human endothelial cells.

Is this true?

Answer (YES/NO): YES